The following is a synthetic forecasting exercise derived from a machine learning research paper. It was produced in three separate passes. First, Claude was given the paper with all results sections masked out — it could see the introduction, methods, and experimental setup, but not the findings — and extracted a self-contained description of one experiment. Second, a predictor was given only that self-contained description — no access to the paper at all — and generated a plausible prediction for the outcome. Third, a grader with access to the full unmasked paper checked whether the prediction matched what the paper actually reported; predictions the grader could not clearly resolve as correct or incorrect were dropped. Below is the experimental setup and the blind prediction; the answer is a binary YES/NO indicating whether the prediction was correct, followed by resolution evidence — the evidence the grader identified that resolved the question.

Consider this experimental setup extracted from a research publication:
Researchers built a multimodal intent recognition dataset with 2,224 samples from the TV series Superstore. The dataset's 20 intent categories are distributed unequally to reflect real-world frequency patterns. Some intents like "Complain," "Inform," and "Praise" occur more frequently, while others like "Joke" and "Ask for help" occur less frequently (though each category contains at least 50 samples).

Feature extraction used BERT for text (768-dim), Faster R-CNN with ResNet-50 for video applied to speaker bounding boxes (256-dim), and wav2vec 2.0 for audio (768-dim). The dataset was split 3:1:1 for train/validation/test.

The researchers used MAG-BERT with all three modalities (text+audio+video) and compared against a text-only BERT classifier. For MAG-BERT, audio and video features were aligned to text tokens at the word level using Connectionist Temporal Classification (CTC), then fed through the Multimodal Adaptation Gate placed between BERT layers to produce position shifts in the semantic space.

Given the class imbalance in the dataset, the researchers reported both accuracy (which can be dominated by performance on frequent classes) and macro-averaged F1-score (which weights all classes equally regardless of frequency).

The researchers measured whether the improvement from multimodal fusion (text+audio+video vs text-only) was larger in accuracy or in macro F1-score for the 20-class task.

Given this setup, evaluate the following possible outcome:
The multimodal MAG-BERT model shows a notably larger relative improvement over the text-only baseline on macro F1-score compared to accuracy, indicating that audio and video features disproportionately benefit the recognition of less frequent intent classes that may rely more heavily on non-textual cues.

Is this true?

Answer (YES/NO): NO